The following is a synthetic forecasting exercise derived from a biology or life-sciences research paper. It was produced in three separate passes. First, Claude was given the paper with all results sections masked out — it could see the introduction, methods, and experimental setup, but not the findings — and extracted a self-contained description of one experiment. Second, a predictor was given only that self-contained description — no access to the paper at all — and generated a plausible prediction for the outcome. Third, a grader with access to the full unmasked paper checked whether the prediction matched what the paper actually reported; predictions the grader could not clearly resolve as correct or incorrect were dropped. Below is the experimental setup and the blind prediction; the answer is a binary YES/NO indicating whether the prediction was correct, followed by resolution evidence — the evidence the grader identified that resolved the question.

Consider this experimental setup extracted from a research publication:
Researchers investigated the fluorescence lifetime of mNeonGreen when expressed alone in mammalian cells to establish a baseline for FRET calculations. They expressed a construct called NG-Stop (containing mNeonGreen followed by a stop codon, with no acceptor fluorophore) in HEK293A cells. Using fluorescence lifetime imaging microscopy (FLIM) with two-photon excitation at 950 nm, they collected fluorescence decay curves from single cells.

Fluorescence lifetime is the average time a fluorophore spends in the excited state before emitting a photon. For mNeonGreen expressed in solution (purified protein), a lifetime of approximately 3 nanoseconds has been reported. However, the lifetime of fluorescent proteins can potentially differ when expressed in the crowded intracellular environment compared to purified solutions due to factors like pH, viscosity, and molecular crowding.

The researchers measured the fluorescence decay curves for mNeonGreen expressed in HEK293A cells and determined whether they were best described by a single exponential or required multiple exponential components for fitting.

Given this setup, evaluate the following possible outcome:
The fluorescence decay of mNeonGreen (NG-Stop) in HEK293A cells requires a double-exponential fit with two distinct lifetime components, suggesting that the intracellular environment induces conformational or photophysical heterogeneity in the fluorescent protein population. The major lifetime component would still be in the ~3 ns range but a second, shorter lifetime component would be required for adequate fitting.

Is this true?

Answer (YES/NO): NO